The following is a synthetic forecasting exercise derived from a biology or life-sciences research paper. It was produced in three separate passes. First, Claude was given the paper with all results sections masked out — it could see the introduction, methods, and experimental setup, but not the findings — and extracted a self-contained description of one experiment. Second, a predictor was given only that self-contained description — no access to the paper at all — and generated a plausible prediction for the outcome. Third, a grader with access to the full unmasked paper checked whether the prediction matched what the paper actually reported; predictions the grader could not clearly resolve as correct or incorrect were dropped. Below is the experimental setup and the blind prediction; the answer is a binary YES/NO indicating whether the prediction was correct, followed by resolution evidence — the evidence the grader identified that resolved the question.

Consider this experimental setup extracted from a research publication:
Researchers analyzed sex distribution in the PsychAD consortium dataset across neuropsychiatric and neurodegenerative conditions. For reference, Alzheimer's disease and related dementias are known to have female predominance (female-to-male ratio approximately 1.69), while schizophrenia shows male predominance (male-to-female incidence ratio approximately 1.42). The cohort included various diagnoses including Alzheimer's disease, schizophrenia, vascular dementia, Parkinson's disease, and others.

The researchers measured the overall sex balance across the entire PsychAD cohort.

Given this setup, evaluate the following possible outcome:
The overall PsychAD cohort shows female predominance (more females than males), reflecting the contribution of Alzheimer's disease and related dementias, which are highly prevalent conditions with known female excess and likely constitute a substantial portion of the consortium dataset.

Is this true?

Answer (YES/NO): NO